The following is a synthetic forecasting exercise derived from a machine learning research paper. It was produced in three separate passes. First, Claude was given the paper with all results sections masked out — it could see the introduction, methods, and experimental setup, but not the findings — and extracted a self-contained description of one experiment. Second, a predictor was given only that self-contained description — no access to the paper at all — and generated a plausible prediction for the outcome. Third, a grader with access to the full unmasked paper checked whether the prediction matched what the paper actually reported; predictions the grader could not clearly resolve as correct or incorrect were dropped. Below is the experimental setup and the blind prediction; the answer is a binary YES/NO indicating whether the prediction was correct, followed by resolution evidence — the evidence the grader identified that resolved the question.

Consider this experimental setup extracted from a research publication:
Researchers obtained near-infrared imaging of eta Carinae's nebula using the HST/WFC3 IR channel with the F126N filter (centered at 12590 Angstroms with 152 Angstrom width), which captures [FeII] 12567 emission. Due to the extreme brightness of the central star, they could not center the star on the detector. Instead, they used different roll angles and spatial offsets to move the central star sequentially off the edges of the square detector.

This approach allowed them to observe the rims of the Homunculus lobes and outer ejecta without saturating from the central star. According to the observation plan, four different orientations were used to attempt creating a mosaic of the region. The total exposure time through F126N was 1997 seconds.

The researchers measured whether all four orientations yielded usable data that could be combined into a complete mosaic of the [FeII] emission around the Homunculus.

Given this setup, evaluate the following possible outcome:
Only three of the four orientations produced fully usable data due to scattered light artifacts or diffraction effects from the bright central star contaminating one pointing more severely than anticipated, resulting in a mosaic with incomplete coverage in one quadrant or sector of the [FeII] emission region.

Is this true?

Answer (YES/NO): NO